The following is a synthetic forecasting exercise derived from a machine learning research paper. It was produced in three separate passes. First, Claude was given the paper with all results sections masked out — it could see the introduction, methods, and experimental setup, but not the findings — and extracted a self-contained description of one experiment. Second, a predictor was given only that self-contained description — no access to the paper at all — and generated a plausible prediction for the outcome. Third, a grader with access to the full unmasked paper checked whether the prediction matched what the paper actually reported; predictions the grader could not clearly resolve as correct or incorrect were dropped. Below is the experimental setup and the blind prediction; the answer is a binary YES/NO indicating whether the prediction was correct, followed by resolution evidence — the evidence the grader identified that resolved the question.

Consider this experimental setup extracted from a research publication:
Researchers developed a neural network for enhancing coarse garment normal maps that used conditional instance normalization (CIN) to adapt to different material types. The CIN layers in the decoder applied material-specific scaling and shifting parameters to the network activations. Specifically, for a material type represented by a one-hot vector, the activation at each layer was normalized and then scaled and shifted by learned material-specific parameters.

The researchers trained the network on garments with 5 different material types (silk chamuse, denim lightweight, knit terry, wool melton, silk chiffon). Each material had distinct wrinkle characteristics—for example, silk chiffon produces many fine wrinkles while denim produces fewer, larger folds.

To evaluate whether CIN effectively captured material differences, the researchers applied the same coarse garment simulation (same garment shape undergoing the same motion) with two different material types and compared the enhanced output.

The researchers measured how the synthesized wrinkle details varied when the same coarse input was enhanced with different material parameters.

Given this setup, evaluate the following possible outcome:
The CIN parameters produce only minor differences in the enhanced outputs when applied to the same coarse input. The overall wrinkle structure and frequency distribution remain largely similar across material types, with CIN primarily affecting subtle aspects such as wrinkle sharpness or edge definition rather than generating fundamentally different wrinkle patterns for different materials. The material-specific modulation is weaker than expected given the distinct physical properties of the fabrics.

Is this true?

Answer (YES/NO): NO